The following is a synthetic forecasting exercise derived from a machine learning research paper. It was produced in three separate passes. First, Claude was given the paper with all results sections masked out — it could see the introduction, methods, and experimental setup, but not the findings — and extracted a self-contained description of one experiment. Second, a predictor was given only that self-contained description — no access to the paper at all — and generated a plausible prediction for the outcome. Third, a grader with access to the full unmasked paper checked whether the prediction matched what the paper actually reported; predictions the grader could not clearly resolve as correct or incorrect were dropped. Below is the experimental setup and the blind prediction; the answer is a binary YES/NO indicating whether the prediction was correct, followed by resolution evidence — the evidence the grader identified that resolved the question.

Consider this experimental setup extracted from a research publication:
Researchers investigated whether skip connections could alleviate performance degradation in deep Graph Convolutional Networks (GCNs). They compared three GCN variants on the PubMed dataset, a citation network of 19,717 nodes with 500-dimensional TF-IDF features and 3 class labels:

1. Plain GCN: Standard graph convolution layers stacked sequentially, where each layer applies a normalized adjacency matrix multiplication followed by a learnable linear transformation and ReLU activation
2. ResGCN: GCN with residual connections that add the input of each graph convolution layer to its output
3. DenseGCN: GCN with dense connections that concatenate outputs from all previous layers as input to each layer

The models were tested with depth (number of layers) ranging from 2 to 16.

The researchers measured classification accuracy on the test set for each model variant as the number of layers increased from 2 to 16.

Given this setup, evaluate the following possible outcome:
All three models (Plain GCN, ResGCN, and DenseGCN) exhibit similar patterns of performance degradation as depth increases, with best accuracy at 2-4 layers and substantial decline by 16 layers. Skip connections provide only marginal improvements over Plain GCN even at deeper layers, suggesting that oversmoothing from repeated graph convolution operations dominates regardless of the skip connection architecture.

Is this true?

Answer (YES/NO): NO